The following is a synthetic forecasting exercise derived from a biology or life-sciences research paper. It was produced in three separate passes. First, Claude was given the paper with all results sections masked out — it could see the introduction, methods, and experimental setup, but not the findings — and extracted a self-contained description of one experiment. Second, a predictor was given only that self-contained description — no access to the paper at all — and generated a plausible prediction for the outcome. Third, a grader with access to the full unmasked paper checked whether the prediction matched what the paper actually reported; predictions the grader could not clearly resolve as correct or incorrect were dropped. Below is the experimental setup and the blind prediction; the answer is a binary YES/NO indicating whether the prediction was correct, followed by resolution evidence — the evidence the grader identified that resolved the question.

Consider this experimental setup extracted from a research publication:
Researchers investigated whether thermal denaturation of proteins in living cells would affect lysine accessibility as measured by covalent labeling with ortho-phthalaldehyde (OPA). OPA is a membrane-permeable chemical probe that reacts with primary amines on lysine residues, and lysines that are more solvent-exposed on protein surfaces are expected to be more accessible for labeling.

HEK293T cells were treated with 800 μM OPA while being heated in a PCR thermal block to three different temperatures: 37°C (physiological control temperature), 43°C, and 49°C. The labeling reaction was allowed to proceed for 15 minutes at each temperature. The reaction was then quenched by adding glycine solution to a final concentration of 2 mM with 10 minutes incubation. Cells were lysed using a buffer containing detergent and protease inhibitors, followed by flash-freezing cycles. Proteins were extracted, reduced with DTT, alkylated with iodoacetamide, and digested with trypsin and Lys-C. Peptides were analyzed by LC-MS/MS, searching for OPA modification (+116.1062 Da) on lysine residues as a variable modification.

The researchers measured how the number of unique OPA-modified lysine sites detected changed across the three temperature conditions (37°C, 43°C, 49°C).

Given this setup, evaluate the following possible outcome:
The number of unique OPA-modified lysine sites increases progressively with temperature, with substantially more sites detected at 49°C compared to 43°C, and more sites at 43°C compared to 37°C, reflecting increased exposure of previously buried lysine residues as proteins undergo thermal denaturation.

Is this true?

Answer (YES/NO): YES